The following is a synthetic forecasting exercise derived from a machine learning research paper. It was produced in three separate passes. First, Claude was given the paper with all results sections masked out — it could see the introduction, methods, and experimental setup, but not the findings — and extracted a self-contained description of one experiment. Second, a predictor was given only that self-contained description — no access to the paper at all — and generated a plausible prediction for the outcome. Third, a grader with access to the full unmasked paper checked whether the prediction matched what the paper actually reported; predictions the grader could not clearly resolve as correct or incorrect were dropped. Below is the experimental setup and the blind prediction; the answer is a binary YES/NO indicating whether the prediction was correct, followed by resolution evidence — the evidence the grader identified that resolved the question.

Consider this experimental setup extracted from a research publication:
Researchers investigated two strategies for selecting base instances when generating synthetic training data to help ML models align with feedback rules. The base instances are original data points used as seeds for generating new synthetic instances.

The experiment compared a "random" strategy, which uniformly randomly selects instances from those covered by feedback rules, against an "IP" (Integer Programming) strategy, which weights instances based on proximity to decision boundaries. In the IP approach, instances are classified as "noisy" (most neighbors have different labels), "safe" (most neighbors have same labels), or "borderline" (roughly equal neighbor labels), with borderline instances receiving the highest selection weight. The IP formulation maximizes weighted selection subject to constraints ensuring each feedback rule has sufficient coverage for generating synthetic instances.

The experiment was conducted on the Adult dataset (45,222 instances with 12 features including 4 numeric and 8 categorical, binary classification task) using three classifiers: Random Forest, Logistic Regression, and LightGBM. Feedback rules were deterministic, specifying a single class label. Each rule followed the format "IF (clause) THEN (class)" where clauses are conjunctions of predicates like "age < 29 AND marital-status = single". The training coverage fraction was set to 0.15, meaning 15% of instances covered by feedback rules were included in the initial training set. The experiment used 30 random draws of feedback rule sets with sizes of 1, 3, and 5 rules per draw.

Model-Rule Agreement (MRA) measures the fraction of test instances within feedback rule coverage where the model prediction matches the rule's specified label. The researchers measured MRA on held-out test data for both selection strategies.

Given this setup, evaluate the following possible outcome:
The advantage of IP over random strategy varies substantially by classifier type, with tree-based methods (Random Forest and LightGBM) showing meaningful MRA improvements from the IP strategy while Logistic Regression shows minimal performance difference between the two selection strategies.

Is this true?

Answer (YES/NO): NO